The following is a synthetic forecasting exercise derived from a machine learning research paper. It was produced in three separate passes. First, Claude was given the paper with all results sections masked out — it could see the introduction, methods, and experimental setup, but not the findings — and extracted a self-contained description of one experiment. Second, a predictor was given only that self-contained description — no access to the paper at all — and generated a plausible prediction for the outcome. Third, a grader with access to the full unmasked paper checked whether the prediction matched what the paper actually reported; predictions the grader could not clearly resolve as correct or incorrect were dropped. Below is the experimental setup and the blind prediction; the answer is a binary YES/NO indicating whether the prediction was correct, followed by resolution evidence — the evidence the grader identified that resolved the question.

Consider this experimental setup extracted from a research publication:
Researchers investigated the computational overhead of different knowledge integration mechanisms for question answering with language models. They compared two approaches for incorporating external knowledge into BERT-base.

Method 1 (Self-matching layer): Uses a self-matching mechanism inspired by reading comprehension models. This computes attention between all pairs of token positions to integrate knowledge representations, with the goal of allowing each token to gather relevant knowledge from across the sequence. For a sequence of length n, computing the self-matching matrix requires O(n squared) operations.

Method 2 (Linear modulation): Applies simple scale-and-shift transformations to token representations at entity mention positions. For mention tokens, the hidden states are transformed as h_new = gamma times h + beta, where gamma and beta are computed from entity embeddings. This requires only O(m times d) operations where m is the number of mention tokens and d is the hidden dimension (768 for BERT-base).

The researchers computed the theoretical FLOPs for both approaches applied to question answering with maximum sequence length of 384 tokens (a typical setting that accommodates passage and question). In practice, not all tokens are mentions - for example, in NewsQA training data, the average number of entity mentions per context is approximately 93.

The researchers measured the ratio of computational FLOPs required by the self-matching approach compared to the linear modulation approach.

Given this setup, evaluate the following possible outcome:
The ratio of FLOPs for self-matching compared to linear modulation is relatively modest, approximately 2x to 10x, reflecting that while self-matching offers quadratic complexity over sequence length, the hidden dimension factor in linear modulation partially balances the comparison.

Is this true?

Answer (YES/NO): NO